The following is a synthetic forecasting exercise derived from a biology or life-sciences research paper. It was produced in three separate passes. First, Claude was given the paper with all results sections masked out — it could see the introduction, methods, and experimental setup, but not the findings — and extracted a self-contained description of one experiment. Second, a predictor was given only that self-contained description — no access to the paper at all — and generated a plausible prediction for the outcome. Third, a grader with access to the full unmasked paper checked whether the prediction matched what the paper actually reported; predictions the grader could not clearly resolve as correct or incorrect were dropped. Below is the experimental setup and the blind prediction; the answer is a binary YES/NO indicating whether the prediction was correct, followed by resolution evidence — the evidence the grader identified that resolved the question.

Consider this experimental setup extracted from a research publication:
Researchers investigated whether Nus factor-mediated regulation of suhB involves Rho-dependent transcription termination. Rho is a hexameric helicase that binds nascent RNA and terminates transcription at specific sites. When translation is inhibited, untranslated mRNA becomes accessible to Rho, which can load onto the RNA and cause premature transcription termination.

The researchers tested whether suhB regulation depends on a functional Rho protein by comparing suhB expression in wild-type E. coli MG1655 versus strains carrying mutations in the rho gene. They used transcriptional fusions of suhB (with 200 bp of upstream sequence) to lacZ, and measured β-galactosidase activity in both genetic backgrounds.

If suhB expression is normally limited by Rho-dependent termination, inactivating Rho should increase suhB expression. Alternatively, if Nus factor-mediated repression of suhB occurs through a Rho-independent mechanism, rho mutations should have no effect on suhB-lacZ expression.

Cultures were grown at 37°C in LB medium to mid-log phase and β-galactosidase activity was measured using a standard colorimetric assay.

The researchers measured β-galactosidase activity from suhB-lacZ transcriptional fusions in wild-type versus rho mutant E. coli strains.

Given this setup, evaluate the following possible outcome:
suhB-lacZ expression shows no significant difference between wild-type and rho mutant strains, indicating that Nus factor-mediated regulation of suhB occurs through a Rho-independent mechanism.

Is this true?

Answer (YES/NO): NO